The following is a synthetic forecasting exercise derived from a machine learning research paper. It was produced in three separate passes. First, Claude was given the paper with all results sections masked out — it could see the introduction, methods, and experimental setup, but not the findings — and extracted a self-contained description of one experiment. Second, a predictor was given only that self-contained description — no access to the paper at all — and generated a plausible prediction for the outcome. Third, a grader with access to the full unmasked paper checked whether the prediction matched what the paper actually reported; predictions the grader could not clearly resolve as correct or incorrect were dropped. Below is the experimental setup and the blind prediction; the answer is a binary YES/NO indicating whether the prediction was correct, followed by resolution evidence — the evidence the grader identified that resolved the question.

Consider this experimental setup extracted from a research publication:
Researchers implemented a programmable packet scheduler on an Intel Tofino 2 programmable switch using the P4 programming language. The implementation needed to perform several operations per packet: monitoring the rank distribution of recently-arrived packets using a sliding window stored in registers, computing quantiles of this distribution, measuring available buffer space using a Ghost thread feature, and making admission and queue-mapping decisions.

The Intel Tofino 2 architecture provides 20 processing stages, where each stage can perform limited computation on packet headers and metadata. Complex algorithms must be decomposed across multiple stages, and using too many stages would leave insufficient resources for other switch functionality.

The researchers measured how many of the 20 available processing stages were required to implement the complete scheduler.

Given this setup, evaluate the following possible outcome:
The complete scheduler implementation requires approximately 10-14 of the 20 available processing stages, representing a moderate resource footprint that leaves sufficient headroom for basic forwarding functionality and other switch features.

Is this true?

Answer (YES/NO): YES